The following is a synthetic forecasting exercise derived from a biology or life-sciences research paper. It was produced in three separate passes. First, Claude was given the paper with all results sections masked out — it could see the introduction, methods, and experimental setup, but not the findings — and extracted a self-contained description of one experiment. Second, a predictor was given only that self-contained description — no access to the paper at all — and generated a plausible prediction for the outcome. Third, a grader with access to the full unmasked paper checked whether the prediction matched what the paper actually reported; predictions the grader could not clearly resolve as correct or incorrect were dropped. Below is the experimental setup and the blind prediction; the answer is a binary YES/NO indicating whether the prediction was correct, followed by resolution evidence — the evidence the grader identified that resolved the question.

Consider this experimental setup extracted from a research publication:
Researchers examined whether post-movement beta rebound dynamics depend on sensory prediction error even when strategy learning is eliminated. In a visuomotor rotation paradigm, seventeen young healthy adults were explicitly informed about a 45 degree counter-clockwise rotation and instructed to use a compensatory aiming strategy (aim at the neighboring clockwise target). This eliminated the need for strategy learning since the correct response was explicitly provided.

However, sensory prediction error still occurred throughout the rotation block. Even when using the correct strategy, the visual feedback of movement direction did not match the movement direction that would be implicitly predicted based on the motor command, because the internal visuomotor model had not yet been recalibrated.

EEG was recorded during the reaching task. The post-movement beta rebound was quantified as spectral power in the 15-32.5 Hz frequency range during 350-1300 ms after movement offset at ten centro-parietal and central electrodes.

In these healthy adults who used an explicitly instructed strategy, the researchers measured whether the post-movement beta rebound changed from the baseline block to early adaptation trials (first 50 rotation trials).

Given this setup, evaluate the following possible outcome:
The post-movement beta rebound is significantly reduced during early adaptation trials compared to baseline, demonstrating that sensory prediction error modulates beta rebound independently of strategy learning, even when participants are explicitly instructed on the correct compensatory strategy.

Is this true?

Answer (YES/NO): NO